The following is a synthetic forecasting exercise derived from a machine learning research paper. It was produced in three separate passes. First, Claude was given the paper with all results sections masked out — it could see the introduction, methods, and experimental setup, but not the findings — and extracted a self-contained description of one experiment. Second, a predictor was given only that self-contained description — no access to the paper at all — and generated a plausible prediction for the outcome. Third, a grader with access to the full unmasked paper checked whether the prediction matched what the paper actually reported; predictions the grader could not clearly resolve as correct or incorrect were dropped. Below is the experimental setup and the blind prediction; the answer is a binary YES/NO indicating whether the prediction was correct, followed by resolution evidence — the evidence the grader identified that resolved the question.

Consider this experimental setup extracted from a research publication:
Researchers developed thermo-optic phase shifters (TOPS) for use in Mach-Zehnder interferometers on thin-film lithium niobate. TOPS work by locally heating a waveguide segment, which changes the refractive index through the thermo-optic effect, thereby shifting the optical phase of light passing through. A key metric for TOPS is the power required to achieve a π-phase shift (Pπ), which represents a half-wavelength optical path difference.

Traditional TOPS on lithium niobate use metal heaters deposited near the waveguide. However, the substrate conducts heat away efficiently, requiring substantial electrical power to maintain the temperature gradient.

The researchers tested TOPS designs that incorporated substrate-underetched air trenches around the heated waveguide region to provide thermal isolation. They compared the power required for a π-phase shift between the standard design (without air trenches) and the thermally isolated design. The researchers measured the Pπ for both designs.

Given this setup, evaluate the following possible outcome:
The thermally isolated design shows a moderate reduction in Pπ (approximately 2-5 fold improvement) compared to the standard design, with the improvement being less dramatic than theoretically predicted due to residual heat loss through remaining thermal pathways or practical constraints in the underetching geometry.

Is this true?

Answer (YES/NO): NO